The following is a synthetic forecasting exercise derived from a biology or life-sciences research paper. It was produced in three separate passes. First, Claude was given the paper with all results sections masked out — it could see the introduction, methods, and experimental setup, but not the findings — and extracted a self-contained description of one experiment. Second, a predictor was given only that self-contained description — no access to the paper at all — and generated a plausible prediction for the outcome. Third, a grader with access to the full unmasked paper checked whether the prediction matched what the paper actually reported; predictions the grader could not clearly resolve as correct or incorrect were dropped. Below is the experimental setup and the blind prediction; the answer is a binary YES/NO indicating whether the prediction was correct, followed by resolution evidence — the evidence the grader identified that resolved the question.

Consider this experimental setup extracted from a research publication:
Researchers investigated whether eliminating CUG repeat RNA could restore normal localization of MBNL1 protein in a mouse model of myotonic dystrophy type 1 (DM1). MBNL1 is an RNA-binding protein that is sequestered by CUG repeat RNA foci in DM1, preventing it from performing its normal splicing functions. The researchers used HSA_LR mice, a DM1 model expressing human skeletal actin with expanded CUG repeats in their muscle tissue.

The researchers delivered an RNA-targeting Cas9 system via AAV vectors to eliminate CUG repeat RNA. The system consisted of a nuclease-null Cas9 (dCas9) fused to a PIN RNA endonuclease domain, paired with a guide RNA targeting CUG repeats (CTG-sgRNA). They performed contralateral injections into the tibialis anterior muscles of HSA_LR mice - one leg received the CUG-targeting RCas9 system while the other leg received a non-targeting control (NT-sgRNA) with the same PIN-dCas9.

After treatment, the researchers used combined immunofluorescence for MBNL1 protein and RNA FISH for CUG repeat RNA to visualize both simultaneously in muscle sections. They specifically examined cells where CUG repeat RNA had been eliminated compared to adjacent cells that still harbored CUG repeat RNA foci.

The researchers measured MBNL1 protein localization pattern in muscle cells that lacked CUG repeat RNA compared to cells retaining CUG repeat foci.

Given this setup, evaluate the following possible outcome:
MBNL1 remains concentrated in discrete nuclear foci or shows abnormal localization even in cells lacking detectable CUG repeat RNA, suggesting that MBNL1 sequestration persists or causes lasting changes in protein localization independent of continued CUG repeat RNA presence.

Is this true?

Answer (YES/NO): NO